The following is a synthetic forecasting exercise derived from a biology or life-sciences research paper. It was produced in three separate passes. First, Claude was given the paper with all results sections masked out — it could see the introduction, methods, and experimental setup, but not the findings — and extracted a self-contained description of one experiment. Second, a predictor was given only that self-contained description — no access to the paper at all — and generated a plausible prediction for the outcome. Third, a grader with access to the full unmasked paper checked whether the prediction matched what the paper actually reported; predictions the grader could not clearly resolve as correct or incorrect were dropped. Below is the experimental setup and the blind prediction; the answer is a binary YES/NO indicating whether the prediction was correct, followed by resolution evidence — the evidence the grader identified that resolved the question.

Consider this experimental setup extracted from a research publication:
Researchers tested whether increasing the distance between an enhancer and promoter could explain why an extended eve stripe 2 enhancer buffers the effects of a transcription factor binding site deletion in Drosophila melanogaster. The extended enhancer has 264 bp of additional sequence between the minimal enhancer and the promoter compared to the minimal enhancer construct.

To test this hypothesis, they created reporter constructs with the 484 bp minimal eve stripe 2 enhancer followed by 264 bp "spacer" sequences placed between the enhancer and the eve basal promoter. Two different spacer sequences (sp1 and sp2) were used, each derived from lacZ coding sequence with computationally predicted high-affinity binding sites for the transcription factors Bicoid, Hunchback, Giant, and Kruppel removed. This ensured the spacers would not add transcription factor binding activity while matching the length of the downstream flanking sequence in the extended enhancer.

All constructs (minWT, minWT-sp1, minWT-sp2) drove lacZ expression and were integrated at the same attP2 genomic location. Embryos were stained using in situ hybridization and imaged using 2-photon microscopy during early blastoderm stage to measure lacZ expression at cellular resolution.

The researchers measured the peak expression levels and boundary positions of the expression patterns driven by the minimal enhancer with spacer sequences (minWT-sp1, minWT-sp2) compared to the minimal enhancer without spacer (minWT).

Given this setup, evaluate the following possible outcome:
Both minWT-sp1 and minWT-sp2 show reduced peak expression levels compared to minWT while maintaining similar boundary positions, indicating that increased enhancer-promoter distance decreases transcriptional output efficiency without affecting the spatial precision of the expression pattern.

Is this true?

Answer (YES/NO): NO